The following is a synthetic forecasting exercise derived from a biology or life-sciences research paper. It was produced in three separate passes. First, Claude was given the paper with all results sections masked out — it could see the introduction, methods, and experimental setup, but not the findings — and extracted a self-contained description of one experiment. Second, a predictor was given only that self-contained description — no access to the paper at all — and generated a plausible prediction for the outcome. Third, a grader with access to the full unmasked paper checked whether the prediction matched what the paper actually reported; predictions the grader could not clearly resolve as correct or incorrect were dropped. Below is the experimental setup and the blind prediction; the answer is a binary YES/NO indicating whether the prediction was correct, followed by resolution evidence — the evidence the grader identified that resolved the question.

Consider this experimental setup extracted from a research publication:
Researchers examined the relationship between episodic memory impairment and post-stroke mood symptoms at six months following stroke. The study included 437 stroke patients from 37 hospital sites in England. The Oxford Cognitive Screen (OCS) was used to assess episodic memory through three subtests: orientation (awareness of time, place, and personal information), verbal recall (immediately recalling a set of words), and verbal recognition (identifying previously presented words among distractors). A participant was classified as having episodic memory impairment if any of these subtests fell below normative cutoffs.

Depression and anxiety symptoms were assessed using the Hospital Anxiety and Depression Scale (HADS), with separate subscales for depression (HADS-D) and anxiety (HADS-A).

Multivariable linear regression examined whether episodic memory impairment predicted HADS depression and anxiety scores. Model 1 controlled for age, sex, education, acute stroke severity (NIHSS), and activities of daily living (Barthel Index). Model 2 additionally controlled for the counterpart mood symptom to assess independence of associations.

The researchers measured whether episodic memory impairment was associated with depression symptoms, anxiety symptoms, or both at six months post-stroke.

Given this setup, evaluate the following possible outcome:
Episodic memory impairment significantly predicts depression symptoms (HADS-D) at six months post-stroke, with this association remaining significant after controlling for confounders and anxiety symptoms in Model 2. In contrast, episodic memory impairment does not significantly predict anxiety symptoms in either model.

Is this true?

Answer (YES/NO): YES